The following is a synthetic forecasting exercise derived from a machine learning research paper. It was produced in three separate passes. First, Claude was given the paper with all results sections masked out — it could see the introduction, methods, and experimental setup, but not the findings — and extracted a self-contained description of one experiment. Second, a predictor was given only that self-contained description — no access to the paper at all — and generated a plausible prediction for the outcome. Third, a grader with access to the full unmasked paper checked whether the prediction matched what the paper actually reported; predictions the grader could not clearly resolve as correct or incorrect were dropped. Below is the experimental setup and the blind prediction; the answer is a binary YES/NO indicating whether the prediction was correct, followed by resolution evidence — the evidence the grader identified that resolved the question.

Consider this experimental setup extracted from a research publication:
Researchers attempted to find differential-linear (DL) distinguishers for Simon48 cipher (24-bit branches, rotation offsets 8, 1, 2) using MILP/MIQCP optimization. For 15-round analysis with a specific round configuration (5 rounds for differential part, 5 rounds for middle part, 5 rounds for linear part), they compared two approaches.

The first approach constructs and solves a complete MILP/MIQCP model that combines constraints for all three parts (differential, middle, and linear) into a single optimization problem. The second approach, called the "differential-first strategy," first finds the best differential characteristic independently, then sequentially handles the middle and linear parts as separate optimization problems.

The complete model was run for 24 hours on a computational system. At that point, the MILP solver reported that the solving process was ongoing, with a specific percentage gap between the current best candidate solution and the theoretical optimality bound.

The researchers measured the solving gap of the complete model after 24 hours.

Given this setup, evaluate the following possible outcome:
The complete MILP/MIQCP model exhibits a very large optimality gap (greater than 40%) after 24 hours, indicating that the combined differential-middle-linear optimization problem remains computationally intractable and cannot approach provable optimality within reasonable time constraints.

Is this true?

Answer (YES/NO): YES